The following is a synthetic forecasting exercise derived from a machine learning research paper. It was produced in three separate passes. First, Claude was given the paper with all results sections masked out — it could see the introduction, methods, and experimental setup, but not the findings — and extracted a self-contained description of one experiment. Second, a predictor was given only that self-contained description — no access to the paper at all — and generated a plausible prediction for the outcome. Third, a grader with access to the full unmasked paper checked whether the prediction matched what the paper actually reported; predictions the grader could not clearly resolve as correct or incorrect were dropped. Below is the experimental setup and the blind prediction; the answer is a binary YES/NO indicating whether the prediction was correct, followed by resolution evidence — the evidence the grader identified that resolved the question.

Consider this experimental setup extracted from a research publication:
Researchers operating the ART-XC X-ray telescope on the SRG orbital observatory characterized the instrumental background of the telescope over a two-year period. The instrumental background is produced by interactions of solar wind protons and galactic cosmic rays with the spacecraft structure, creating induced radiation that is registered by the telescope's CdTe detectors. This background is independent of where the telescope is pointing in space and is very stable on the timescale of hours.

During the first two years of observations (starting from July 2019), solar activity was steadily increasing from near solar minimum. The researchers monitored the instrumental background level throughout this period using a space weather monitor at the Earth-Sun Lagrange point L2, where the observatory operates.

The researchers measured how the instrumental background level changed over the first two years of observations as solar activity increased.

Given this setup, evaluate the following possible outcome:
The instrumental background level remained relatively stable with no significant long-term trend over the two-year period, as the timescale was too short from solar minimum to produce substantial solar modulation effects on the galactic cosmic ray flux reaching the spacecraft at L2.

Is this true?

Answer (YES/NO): NO